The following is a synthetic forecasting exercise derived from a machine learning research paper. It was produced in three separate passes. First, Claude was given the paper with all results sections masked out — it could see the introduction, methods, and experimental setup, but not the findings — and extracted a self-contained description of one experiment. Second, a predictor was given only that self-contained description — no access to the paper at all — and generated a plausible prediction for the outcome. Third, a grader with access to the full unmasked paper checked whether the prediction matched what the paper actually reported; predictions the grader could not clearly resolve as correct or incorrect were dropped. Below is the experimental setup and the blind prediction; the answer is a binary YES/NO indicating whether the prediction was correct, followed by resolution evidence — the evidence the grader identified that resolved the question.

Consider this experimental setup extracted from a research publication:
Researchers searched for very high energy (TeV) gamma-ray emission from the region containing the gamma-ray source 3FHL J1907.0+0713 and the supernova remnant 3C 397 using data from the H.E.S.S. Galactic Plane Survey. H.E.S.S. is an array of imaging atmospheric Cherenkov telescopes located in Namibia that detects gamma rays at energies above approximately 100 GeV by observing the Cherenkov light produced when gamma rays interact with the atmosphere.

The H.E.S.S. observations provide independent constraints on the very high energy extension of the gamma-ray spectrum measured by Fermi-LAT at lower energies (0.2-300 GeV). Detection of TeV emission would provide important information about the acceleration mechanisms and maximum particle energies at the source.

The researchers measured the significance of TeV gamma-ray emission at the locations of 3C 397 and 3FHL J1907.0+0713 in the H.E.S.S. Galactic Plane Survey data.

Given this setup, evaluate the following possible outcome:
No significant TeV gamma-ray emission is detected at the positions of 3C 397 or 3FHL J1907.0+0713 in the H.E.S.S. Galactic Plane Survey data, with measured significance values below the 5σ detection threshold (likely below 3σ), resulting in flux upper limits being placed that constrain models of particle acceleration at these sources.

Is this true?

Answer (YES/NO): YES